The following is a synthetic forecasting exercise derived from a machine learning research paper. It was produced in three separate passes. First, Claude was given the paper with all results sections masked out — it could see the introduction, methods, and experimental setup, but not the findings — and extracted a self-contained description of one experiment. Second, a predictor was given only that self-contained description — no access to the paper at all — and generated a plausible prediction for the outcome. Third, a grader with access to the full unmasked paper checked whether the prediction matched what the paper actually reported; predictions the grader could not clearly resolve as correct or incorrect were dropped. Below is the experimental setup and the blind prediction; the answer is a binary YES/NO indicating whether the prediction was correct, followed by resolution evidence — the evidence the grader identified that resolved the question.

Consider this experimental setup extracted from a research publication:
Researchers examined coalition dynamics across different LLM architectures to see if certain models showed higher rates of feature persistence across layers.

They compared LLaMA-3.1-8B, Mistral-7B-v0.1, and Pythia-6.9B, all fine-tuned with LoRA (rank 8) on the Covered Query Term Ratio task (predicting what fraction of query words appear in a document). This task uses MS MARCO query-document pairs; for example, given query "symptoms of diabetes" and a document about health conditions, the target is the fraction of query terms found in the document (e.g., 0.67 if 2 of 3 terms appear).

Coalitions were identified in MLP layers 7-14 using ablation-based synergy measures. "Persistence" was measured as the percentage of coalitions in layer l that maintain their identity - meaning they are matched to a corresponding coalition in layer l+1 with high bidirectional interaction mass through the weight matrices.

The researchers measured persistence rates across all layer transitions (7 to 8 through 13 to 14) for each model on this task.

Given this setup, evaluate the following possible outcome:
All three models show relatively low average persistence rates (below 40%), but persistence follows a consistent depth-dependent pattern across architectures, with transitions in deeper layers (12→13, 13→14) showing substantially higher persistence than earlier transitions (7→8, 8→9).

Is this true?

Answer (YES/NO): NO